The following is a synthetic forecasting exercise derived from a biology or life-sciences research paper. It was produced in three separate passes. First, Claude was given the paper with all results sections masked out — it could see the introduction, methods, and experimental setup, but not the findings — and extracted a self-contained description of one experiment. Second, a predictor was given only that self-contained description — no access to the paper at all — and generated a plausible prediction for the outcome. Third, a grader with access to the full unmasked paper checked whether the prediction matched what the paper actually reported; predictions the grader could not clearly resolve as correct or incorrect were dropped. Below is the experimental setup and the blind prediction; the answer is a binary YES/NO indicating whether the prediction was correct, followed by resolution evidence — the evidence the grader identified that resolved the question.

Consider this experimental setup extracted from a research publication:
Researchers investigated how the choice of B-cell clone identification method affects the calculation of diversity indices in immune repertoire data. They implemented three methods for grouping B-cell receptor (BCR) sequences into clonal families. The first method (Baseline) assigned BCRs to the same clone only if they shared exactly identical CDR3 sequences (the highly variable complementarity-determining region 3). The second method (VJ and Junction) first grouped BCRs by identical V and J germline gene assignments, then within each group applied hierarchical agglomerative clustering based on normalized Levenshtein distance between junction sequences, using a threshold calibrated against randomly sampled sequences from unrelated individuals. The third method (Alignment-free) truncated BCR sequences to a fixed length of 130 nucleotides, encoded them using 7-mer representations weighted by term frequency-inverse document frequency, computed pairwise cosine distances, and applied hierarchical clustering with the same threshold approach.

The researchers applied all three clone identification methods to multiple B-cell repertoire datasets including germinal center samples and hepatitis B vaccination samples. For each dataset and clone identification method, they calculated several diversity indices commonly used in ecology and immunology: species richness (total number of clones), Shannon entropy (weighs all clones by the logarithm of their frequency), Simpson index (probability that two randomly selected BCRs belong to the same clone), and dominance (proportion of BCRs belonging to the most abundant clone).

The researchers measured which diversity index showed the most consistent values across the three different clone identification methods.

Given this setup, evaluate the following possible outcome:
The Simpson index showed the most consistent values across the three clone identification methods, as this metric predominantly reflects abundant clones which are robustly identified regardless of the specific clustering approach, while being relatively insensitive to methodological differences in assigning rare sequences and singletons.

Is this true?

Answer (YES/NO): NO